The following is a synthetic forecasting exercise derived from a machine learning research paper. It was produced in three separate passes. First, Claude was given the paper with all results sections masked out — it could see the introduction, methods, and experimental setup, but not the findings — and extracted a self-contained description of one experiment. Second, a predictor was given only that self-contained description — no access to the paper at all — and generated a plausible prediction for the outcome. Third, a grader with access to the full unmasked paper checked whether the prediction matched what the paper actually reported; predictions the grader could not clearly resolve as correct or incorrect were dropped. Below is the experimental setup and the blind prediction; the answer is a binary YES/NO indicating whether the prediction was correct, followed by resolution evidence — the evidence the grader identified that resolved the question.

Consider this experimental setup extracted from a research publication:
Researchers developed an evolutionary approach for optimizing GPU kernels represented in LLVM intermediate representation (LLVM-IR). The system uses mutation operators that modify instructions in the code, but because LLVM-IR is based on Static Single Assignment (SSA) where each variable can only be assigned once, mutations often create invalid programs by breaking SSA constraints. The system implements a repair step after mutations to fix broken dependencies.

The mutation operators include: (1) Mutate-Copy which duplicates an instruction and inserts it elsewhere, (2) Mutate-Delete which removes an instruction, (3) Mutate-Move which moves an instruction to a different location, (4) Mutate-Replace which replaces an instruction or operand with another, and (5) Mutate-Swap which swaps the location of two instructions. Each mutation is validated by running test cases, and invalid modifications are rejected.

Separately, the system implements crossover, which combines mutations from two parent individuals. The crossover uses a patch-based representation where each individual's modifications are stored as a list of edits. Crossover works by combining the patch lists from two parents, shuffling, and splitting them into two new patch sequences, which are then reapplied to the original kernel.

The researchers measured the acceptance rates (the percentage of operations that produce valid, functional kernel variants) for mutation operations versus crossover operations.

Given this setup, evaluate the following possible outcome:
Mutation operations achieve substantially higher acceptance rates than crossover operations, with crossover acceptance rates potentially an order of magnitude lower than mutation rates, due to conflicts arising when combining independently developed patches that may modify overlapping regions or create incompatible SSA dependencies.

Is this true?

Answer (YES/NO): NO